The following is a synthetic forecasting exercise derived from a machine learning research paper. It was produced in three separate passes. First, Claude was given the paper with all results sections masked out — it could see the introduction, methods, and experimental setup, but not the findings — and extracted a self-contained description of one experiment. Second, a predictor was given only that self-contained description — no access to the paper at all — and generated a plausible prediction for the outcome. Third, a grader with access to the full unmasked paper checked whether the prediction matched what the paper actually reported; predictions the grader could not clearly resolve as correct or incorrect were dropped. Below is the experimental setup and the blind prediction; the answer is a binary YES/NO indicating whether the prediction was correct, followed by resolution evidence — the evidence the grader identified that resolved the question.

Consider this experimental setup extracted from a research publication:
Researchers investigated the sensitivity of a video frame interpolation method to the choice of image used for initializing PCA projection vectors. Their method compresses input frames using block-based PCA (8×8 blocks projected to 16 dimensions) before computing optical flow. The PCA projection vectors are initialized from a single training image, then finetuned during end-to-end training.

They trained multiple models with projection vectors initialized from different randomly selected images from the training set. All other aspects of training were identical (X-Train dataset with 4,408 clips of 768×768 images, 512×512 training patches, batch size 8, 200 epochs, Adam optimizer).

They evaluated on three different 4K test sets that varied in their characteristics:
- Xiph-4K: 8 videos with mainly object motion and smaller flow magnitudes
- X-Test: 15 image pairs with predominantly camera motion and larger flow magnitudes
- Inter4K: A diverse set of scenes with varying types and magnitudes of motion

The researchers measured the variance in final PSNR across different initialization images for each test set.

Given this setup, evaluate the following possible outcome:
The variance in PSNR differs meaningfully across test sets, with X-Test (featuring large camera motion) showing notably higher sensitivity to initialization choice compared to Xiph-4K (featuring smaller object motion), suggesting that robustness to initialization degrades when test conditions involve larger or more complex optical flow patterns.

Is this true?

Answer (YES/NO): NO